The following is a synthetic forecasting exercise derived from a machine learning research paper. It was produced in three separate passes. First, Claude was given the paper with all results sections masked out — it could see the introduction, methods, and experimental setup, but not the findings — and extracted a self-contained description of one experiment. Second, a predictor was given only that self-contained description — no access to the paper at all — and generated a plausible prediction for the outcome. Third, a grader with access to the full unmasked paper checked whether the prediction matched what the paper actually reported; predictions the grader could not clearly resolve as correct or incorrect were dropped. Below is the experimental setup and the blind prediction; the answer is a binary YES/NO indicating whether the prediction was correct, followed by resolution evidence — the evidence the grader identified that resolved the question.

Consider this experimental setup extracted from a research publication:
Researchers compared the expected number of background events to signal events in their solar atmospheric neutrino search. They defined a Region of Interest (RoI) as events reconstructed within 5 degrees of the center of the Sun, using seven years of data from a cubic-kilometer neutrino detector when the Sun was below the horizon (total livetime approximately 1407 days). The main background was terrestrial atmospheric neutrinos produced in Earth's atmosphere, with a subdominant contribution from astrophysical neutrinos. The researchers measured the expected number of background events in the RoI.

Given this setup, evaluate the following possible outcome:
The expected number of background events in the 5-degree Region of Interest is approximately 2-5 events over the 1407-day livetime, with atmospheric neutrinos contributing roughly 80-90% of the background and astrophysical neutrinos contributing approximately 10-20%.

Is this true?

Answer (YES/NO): NO